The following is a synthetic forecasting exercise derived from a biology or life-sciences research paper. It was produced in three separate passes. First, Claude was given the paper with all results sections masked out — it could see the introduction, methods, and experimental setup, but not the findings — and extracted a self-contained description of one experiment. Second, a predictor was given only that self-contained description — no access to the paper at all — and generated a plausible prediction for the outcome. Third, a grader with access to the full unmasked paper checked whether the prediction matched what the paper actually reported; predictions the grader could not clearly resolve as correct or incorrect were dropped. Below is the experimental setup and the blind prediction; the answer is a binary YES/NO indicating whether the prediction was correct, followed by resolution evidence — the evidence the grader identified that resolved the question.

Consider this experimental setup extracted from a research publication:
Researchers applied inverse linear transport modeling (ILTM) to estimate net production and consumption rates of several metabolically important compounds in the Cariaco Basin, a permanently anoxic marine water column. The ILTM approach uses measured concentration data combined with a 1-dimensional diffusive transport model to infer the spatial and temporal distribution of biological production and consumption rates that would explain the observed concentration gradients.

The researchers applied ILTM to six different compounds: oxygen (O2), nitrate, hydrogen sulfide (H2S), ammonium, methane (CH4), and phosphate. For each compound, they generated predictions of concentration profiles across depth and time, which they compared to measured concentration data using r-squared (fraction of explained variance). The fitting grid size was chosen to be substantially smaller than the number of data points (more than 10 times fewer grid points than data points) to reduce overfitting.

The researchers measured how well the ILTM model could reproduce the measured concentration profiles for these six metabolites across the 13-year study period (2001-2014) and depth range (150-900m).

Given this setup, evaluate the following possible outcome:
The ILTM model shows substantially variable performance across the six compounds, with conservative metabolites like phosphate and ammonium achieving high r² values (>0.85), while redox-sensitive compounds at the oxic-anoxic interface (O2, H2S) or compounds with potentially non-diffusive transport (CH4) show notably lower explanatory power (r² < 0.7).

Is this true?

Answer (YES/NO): NO